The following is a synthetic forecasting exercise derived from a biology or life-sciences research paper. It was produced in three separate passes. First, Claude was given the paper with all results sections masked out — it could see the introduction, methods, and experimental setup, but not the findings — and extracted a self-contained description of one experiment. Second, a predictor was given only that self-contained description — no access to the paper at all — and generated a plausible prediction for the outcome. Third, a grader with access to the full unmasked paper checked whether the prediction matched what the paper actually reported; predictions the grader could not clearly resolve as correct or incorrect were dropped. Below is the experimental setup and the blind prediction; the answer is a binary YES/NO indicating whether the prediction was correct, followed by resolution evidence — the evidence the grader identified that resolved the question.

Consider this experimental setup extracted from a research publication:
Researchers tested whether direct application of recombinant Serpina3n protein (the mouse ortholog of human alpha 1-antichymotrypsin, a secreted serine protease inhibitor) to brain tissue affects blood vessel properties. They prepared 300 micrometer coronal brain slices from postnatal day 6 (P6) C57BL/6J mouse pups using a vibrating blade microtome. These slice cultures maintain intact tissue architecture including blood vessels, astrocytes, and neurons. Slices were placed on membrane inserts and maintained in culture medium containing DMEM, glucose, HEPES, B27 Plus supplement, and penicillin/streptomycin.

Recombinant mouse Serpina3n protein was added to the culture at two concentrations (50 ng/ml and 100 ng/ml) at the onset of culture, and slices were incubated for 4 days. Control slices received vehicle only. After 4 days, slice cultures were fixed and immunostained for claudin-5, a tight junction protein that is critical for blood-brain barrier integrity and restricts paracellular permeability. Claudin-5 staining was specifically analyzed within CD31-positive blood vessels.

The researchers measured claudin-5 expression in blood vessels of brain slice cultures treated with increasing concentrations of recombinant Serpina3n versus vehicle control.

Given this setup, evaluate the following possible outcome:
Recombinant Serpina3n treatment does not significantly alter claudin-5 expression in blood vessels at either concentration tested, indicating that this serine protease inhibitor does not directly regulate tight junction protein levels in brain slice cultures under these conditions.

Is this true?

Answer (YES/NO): NO